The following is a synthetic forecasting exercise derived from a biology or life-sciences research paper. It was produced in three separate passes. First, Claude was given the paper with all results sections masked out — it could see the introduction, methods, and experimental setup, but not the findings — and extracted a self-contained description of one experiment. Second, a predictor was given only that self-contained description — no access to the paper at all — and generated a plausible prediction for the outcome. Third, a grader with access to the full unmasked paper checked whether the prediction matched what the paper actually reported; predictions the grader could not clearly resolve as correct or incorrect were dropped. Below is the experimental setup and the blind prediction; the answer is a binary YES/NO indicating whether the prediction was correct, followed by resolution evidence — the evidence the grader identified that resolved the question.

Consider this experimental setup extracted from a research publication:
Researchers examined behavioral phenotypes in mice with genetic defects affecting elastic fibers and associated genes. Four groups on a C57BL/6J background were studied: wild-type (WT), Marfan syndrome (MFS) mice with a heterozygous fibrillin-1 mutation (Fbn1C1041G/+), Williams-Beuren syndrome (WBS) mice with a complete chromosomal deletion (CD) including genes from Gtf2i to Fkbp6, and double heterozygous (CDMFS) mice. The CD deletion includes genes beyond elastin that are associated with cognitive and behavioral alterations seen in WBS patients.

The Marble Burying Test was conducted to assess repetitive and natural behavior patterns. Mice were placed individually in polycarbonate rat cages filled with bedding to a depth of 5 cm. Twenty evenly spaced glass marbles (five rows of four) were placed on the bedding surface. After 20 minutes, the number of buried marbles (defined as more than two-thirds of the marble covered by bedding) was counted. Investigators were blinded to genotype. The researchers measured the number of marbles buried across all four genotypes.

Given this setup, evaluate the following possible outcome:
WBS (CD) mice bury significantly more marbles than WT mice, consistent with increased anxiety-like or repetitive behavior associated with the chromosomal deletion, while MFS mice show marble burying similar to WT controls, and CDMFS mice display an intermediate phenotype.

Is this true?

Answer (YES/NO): NO